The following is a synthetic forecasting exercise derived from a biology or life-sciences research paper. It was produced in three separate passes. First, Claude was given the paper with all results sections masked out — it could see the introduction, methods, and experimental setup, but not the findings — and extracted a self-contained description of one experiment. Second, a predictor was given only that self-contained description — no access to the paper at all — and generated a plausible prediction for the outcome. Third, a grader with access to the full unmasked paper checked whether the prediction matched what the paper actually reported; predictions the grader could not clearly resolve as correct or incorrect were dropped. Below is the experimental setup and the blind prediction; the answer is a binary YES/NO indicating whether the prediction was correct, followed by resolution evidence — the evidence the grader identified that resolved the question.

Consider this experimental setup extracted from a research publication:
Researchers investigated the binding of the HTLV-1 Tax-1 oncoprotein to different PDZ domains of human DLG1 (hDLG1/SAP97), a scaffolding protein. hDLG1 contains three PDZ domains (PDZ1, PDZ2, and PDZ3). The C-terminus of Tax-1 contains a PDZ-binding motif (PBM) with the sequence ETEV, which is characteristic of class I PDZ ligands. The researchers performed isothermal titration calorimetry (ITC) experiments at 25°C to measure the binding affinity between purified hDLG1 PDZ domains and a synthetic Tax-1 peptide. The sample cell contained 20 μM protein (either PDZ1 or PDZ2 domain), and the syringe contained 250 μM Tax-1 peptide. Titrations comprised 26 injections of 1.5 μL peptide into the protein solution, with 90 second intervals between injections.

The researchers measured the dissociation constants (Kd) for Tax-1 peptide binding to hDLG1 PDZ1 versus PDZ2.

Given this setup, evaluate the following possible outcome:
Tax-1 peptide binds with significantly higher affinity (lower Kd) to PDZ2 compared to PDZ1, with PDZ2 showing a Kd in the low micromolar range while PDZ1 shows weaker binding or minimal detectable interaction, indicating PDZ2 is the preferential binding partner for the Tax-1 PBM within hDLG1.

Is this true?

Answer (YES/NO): NO